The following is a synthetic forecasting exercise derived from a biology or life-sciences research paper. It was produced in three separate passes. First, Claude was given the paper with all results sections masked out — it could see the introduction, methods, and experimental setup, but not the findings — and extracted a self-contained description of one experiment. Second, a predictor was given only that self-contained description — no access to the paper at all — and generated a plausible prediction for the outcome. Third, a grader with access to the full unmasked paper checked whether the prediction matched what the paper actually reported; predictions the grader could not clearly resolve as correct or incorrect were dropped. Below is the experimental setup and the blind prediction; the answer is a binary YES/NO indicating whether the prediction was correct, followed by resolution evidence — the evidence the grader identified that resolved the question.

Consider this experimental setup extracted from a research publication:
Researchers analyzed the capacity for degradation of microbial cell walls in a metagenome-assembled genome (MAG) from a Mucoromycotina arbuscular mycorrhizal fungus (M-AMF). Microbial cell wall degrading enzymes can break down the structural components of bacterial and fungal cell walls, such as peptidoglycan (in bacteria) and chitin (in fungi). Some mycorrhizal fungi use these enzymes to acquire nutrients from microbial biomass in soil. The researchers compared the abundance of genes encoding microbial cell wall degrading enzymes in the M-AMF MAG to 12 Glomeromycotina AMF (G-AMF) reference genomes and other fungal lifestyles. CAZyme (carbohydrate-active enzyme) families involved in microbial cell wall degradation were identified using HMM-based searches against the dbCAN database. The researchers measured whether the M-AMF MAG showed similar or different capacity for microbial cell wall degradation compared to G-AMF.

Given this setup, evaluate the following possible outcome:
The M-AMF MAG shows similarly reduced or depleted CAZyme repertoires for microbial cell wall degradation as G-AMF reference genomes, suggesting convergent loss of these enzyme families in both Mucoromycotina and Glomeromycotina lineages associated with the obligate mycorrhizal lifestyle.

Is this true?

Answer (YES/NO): NO